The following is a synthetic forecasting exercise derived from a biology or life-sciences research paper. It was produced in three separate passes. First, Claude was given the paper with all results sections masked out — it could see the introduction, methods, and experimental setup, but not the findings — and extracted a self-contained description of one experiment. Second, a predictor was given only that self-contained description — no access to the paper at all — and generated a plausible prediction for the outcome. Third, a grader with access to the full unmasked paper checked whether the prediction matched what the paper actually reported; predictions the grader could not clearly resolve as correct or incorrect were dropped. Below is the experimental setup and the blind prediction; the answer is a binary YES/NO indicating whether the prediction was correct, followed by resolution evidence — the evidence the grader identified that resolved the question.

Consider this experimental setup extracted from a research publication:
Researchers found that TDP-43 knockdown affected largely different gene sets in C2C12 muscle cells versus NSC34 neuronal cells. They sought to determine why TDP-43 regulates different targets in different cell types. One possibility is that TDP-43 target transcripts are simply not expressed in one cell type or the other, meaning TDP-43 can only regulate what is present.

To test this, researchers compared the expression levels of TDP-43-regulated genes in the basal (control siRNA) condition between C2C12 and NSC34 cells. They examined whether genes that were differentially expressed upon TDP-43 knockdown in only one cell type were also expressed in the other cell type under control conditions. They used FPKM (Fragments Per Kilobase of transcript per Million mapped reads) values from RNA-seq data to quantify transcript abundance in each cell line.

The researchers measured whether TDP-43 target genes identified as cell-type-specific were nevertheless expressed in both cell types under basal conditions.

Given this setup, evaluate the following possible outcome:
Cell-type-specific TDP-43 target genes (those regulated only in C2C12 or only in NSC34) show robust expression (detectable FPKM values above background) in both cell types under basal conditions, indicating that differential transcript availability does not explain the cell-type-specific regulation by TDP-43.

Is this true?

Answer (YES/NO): YES